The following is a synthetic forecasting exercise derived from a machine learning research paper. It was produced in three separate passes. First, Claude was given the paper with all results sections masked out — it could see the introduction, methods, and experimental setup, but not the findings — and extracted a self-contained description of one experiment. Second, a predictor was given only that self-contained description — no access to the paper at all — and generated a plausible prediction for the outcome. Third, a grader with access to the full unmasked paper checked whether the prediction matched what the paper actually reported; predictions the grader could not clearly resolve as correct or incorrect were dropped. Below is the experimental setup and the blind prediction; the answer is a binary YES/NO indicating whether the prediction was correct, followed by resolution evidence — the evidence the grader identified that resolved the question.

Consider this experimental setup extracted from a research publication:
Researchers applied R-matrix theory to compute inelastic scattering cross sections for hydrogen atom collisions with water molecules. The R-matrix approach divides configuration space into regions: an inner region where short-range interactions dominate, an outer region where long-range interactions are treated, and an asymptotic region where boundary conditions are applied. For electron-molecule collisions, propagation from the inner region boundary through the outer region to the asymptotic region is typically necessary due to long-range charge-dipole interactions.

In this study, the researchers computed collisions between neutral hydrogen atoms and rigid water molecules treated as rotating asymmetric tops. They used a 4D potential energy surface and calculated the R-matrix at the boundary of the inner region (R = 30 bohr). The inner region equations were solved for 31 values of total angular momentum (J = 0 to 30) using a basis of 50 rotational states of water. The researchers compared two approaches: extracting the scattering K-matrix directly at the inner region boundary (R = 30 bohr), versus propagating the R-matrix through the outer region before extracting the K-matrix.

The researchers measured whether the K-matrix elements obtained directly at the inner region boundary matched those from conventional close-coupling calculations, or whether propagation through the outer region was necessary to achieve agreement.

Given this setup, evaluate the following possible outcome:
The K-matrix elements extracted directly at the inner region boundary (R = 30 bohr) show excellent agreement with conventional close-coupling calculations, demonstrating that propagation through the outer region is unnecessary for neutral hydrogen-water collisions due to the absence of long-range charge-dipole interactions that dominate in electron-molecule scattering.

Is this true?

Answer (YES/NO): YES